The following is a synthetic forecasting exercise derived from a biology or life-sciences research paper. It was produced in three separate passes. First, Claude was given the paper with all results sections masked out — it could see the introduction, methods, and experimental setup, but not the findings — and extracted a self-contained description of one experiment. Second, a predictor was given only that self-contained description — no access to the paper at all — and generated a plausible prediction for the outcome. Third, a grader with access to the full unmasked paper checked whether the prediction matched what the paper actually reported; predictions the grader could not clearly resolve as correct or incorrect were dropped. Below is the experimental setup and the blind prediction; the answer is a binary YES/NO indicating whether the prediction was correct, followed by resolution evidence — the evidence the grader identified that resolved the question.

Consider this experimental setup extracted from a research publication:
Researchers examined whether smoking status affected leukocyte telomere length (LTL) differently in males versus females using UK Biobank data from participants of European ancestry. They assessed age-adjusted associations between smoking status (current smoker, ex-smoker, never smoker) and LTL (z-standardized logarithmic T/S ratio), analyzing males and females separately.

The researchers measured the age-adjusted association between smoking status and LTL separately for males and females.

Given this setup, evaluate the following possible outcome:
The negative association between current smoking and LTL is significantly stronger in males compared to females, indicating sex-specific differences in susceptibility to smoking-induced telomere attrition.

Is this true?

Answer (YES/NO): YES